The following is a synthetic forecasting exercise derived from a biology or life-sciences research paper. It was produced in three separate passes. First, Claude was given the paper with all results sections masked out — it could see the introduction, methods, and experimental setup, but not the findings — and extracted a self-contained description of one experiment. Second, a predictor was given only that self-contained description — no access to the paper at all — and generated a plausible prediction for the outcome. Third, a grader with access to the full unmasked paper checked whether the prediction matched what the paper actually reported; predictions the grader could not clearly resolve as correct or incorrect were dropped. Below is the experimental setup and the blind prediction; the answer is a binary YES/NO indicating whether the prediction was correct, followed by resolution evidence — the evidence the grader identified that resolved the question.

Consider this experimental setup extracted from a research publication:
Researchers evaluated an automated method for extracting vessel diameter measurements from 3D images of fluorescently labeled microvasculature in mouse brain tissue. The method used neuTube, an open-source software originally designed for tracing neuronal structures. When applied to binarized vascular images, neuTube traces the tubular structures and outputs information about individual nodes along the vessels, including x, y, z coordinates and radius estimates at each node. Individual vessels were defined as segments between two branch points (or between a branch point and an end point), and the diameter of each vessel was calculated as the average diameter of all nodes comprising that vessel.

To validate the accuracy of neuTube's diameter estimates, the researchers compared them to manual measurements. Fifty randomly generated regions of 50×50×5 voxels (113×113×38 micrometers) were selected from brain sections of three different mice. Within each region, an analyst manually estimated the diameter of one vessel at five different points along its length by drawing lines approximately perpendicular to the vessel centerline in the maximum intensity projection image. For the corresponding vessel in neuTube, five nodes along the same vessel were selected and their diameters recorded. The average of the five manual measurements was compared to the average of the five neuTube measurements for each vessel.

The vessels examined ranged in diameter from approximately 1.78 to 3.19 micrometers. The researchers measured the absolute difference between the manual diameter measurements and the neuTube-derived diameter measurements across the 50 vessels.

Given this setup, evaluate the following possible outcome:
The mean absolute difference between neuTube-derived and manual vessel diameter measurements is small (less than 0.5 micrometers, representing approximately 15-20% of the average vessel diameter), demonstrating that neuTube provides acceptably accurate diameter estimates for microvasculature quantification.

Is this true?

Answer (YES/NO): NO